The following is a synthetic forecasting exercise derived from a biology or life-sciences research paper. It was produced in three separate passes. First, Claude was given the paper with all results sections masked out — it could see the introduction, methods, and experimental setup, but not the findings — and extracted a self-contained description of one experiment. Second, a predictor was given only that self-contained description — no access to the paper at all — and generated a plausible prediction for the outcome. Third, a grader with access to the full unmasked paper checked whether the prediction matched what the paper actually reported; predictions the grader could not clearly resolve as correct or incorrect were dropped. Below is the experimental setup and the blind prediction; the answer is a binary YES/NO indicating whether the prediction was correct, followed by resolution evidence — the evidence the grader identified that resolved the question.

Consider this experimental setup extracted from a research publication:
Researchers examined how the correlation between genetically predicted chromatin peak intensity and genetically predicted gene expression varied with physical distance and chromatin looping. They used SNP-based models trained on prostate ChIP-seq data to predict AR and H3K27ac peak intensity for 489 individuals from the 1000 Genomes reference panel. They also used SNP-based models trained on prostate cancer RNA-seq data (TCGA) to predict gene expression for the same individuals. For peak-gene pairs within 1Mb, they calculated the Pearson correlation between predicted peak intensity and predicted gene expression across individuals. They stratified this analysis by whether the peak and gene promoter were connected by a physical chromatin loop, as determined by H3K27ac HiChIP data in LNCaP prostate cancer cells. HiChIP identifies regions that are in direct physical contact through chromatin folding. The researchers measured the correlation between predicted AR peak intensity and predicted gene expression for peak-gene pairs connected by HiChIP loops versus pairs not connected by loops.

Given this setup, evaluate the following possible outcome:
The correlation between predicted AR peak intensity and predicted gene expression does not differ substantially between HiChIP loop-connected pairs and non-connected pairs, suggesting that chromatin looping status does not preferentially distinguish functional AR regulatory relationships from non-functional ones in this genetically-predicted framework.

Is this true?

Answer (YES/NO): NO